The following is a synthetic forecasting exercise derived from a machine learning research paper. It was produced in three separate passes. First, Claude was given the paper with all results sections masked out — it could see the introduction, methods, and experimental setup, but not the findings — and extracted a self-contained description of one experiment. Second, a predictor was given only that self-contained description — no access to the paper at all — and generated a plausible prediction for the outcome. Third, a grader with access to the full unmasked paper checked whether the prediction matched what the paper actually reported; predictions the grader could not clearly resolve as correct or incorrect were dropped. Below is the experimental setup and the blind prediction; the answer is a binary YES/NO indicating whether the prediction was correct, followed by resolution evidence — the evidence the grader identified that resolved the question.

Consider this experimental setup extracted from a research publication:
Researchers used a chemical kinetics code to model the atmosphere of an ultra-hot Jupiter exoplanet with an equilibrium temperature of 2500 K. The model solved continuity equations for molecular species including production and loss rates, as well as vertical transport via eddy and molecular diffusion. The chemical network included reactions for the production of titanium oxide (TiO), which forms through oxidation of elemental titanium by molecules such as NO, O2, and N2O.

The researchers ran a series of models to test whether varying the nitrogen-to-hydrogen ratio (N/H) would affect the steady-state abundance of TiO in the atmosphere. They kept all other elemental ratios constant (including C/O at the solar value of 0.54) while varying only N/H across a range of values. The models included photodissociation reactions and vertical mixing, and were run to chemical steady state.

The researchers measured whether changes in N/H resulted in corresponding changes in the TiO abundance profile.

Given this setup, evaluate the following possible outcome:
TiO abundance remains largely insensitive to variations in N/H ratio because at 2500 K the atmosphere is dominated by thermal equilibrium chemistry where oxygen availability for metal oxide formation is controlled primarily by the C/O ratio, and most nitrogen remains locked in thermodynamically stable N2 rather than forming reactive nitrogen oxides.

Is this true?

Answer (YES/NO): YES